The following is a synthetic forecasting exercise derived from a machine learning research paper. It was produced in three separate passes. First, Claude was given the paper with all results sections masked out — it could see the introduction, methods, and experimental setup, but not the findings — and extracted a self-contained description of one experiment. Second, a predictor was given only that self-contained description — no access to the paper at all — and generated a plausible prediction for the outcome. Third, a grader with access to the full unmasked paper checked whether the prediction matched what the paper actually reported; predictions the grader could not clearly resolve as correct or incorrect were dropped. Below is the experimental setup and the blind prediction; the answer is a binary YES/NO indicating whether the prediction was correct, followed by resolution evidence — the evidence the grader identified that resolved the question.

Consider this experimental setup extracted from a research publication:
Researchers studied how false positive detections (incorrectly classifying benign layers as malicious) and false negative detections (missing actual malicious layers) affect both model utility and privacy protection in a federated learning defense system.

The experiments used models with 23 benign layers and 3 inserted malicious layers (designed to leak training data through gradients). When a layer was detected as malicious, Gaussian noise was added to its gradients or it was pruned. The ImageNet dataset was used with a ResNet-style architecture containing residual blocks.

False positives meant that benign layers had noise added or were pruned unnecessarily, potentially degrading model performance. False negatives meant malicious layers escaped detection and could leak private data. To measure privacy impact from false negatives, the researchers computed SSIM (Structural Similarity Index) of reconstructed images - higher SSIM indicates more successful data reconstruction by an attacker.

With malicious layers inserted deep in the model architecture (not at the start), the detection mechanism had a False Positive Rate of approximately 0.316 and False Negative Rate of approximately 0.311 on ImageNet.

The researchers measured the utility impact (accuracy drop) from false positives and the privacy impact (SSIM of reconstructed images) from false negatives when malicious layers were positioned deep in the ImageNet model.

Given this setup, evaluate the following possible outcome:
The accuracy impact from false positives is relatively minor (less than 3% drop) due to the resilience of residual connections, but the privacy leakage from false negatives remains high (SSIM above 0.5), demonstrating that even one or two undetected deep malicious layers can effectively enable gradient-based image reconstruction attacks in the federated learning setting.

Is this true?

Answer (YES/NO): NO